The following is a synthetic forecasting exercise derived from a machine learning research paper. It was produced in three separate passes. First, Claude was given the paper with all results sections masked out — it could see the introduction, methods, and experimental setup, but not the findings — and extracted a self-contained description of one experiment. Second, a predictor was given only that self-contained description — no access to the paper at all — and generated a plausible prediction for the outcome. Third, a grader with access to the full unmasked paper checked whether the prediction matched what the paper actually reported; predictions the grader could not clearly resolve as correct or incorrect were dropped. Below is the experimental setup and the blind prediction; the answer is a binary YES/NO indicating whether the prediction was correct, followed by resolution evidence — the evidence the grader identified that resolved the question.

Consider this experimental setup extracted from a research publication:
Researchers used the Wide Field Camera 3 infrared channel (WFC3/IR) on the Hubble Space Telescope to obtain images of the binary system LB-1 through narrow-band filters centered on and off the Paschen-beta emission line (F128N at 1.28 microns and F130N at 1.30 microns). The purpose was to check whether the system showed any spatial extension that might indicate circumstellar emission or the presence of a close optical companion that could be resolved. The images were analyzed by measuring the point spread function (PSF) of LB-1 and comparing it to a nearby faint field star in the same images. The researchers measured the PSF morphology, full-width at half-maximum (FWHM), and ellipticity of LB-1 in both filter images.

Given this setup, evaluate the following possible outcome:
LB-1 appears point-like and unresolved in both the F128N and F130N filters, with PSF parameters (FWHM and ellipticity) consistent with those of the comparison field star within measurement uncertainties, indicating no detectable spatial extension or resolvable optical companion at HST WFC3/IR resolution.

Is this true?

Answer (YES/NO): YES